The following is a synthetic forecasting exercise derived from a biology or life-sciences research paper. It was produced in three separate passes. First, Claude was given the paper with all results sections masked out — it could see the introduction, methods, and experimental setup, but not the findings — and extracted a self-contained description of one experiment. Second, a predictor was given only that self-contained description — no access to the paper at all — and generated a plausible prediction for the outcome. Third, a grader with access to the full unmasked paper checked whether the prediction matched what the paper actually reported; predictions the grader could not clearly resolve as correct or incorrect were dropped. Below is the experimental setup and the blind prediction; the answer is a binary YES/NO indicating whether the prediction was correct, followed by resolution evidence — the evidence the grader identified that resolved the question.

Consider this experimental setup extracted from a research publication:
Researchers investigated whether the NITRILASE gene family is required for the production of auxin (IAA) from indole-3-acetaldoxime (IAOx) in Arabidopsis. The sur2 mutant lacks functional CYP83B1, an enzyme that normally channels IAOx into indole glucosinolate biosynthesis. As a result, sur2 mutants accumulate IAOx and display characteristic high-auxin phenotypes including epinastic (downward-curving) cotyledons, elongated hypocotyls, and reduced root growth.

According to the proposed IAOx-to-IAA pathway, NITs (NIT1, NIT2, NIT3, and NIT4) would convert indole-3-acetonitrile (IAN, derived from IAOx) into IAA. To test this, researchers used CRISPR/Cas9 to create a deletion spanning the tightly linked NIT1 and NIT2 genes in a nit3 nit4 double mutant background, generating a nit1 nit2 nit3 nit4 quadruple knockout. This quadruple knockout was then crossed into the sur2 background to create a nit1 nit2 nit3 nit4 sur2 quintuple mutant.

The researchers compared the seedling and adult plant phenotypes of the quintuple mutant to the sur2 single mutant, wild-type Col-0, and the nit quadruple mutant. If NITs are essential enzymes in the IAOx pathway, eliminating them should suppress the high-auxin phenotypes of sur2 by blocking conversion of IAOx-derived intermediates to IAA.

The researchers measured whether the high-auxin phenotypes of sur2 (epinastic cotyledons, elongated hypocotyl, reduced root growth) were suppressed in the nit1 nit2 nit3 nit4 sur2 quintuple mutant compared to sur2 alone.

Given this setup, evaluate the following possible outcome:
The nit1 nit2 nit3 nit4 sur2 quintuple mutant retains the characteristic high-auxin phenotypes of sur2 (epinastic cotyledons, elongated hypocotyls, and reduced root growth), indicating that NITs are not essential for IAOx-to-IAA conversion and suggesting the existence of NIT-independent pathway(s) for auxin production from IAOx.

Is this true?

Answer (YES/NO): YES